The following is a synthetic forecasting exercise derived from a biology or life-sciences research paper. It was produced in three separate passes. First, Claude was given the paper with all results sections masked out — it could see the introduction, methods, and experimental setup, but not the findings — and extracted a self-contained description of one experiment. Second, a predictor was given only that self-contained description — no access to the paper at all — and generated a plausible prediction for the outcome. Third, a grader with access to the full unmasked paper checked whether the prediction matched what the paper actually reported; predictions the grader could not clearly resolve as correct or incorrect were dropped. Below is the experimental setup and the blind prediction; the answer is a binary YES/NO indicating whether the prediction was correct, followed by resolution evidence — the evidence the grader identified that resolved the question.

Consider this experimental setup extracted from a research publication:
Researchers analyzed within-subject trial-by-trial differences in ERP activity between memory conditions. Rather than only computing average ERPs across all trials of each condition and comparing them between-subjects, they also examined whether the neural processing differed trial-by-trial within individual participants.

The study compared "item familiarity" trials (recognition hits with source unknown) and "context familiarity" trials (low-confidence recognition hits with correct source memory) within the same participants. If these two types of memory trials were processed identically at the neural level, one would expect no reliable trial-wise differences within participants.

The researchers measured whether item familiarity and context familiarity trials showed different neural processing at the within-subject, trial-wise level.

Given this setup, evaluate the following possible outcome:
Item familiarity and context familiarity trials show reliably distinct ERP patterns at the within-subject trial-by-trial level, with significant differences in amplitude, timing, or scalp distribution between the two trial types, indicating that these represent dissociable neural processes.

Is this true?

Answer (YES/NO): YES